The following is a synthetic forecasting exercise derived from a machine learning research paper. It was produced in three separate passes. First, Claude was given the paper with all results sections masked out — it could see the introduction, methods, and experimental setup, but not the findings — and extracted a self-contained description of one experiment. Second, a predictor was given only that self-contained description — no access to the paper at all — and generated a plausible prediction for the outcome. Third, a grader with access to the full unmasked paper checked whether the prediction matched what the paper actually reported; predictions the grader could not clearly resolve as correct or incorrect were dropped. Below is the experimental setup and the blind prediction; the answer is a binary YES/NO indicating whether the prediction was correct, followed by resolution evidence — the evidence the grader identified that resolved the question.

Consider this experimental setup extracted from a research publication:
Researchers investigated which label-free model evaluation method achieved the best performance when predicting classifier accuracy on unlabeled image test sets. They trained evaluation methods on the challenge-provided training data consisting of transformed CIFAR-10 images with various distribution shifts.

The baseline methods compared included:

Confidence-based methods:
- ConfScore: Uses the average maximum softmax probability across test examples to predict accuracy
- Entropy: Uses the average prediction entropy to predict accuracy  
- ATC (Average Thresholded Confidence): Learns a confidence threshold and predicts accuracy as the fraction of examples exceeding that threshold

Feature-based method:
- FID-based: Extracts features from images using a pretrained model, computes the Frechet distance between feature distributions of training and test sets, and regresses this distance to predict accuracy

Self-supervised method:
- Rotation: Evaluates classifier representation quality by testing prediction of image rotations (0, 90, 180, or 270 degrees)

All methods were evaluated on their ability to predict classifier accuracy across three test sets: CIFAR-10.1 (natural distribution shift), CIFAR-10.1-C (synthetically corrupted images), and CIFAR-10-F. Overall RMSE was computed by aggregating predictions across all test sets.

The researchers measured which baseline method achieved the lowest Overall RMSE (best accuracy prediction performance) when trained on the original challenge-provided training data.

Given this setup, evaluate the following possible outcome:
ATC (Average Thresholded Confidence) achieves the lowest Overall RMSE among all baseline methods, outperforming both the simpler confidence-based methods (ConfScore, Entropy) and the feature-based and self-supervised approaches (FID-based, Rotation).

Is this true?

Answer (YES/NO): NO